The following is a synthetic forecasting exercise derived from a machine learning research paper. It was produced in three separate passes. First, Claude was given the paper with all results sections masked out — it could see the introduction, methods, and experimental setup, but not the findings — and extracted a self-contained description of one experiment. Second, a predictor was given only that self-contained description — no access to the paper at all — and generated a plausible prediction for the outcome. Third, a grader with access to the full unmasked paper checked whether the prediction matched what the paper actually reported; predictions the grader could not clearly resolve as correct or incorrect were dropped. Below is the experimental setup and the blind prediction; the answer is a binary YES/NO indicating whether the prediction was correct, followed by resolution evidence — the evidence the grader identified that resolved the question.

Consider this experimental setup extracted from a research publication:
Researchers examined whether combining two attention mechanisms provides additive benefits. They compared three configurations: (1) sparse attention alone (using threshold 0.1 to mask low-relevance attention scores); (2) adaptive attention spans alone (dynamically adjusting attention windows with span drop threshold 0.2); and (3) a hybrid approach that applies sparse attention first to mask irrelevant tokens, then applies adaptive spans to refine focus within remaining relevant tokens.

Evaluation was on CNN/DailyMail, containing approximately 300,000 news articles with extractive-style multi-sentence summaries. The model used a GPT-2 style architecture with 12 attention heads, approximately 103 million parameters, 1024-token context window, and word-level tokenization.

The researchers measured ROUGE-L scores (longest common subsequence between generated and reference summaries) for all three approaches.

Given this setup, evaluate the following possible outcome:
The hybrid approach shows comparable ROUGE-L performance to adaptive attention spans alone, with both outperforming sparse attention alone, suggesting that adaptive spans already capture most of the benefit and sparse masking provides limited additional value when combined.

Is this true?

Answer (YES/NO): YES